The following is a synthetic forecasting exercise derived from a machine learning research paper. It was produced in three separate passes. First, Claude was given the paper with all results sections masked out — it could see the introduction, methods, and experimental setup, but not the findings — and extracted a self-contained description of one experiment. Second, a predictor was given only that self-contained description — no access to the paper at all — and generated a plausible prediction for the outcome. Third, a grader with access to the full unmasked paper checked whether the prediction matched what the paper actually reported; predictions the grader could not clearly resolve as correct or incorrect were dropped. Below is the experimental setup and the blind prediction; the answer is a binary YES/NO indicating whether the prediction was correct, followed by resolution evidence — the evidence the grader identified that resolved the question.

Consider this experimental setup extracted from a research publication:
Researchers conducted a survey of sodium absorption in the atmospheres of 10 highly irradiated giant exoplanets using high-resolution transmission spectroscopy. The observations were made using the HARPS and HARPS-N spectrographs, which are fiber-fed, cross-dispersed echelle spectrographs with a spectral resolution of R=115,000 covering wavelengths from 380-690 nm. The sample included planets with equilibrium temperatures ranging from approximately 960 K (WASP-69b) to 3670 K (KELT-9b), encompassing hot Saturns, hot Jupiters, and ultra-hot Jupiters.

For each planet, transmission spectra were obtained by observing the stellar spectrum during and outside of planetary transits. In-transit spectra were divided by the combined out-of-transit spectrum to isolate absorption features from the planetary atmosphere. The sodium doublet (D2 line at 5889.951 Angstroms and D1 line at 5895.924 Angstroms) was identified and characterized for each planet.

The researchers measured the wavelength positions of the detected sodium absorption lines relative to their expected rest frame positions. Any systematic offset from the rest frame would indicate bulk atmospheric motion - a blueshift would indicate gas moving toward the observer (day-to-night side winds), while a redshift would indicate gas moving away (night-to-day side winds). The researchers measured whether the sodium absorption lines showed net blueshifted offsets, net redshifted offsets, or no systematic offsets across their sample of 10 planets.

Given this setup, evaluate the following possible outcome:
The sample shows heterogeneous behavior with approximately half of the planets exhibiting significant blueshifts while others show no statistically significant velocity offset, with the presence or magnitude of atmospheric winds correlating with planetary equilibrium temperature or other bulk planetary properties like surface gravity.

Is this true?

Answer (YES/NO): NO